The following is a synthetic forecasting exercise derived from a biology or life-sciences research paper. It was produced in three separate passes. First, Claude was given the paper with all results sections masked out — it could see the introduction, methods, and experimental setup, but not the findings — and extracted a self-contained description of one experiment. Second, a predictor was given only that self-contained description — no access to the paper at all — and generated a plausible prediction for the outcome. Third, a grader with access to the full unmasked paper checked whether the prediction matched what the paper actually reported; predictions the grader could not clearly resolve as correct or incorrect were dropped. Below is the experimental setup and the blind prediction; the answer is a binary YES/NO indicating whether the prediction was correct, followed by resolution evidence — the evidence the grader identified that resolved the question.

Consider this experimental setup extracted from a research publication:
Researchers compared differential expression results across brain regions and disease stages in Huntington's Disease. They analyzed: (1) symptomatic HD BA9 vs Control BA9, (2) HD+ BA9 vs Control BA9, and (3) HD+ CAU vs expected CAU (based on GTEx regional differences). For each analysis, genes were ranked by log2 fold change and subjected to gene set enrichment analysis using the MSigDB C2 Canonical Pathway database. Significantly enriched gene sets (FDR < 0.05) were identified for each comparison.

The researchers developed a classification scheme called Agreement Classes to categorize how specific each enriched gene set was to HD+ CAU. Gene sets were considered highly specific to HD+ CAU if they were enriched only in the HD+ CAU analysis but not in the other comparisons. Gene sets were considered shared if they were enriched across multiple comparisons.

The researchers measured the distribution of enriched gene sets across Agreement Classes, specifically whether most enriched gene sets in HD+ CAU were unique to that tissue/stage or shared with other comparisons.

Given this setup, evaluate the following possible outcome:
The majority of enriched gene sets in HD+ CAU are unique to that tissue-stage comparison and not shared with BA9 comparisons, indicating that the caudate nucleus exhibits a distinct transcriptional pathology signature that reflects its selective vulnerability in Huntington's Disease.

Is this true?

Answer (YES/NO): YES